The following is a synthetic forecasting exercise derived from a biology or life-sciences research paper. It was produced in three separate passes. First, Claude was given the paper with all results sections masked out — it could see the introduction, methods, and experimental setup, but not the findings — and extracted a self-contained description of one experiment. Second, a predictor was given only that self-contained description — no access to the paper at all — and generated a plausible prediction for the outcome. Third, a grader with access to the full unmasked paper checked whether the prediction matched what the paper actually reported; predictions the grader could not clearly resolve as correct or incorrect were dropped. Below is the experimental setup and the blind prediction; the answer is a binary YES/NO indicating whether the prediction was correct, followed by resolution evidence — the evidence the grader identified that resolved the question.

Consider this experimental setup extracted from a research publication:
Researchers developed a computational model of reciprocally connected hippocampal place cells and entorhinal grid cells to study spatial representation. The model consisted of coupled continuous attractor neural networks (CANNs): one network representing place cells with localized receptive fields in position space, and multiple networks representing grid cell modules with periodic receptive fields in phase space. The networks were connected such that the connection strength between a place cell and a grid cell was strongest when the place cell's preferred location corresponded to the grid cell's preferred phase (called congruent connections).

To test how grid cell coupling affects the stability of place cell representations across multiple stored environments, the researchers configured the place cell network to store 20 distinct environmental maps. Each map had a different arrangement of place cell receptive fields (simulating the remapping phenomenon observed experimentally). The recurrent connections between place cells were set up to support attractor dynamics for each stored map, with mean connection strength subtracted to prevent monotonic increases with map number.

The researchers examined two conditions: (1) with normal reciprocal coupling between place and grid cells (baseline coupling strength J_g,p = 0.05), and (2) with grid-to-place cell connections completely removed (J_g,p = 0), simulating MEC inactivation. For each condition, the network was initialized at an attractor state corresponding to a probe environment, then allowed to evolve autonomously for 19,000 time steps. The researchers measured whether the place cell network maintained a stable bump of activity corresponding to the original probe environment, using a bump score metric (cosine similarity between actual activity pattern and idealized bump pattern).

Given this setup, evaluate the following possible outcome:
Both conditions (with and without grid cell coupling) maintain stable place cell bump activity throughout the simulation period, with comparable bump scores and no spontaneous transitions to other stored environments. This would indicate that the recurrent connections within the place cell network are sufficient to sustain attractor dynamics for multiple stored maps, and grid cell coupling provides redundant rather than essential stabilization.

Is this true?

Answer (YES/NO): NO